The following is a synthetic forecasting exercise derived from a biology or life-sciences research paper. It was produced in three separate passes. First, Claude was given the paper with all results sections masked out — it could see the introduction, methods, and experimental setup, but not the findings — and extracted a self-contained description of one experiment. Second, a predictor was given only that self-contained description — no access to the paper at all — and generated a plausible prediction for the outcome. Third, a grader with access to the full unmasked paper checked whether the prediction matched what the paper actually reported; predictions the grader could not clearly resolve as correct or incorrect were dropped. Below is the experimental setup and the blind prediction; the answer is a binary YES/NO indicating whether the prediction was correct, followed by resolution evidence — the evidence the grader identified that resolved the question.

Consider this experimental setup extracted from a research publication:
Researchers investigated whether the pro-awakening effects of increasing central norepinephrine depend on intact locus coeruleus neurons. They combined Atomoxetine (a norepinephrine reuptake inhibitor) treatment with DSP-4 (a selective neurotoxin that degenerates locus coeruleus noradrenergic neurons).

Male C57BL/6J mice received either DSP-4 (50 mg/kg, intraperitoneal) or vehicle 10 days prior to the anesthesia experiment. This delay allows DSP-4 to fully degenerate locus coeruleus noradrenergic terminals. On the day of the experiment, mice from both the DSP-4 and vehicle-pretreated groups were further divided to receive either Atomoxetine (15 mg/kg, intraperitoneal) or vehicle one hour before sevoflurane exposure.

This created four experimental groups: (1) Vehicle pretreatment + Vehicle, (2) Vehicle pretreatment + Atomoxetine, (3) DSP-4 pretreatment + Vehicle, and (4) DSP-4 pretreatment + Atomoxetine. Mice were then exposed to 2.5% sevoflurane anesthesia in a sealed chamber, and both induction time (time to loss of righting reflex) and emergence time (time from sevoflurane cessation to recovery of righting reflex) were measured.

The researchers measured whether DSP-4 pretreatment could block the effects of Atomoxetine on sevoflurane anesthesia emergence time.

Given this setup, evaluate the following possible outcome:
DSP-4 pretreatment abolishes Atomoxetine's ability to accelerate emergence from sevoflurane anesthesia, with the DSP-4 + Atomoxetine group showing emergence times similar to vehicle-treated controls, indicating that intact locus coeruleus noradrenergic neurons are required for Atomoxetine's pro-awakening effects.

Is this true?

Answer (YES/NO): NO